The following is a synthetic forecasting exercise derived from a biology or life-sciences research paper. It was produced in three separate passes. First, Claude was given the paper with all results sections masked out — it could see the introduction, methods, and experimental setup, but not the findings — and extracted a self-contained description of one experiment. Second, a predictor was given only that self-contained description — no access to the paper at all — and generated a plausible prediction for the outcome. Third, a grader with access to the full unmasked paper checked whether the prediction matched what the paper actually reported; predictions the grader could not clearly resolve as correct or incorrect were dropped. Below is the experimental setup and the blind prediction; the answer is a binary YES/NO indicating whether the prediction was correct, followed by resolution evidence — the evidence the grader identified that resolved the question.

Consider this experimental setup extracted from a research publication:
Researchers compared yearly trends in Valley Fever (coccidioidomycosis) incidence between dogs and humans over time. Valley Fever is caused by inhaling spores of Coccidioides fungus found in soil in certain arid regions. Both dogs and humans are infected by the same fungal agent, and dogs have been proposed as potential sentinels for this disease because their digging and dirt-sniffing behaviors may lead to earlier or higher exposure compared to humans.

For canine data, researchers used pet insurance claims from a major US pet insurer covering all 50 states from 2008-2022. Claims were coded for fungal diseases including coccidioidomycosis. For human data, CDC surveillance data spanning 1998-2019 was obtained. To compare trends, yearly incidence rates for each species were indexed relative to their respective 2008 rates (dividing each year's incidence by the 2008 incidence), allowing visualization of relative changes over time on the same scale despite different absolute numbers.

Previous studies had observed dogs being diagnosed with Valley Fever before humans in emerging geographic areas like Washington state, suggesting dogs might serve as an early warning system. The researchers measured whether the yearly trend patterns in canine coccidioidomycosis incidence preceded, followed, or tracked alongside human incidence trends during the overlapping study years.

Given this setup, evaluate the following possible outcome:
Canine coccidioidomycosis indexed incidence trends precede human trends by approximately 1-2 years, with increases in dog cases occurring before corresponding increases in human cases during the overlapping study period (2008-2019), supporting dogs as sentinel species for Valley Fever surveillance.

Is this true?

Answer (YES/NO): NO